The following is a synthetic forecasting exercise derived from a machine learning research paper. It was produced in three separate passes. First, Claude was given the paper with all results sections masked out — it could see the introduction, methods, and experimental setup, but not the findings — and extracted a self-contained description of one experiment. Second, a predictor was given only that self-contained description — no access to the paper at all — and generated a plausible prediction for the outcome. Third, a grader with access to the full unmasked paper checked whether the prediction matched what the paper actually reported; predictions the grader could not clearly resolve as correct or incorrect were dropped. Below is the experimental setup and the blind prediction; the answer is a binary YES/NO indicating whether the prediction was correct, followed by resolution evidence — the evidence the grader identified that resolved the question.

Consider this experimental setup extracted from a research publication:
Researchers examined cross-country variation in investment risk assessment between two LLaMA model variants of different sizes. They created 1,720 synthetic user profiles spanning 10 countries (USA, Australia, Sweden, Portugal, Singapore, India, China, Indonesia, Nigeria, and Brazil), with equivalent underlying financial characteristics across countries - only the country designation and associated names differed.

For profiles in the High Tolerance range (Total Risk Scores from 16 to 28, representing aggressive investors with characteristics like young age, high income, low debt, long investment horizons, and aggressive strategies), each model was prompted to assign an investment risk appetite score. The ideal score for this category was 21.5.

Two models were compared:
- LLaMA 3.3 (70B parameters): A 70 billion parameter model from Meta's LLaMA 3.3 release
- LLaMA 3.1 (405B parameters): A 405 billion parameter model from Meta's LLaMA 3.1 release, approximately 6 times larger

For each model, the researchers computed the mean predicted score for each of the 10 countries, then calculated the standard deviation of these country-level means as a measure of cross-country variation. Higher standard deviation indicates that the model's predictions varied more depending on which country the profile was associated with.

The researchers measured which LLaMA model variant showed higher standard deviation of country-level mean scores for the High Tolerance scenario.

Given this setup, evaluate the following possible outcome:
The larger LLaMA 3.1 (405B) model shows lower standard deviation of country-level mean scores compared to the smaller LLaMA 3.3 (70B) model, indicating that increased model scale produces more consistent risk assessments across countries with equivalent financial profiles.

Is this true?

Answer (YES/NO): YES